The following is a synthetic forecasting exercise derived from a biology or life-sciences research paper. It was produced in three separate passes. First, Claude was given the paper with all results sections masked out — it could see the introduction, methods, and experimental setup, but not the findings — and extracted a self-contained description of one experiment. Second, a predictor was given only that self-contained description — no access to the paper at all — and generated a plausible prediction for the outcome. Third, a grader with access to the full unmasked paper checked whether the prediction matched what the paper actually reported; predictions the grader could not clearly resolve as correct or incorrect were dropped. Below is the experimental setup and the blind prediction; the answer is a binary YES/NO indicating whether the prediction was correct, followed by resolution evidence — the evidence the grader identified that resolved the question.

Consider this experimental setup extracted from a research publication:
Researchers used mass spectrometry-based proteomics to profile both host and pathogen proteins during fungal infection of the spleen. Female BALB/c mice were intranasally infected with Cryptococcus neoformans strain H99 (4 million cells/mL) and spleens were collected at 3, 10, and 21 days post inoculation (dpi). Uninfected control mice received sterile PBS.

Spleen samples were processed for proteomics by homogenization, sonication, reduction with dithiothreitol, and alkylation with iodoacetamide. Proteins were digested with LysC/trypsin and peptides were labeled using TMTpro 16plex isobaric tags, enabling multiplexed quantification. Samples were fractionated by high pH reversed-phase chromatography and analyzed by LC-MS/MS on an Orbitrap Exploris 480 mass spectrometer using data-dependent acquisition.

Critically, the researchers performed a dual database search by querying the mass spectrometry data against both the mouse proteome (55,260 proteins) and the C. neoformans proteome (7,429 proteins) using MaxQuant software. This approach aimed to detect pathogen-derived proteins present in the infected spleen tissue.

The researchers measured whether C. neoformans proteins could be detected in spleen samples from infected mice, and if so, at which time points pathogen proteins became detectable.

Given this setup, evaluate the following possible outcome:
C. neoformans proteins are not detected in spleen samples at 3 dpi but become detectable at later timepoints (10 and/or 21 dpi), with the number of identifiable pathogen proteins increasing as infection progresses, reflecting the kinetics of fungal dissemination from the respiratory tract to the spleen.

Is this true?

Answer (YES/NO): NO